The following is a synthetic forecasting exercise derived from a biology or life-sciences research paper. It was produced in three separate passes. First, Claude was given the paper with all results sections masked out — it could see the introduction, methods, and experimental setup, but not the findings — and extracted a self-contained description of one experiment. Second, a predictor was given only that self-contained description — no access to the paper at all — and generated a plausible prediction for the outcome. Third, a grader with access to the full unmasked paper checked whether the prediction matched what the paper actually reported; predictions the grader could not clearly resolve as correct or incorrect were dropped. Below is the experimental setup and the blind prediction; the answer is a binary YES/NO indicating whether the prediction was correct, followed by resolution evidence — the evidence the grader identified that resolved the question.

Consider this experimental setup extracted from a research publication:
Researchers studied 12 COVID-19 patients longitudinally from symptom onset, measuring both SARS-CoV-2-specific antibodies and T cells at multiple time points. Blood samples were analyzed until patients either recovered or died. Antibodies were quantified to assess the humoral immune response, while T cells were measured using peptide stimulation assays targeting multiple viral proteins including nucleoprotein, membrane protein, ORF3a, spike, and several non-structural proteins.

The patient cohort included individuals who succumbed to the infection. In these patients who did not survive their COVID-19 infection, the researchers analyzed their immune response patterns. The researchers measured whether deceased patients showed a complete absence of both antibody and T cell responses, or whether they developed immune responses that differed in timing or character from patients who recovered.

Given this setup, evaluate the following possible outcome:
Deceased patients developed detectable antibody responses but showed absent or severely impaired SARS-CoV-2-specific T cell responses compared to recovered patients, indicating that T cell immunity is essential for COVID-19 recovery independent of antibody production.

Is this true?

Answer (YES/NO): YES